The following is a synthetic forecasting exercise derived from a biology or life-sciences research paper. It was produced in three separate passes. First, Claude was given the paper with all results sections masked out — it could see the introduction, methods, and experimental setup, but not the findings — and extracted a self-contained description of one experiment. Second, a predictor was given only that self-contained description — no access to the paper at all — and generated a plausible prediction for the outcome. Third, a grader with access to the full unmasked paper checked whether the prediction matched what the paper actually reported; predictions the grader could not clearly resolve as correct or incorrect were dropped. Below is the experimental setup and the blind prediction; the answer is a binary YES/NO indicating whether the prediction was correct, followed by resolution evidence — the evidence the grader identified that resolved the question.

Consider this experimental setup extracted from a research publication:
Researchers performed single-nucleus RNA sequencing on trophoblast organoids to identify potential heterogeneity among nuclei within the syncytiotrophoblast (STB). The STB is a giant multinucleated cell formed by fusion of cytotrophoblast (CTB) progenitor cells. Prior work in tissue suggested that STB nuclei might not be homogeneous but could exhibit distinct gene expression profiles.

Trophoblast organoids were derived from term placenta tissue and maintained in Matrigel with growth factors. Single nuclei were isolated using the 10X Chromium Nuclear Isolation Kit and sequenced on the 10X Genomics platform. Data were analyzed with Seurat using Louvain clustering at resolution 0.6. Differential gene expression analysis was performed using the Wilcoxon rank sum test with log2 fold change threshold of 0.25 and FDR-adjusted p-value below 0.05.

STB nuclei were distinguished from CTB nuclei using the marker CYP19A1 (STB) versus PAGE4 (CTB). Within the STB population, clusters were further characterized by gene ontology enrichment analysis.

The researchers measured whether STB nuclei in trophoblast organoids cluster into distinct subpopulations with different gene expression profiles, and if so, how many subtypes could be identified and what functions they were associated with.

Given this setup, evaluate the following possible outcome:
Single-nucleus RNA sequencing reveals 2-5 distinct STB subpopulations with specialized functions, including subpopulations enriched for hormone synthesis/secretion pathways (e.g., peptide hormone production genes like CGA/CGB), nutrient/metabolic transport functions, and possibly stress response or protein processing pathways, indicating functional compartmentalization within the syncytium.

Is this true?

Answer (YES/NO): YES